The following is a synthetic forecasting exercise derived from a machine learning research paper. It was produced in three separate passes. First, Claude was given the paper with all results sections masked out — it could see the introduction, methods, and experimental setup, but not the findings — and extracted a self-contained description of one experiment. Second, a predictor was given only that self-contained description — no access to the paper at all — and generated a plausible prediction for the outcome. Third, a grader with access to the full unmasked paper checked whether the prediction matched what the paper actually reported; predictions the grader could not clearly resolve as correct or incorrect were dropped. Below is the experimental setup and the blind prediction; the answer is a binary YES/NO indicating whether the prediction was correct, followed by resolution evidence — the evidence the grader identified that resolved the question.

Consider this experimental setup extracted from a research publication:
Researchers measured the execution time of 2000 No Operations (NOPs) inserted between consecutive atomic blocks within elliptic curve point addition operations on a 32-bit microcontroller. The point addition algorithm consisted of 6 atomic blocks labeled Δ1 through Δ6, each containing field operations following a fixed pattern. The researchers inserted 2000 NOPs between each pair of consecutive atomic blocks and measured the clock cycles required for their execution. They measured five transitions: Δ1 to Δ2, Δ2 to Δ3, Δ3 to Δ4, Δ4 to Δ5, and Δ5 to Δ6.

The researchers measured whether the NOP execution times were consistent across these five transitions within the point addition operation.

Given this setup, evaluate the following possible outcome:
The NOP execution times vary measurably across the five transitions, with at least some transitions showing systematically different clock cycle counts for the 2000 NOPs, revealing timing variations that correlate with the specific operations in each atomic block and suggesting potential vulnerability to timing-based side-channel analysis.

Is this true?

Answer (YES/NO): NO